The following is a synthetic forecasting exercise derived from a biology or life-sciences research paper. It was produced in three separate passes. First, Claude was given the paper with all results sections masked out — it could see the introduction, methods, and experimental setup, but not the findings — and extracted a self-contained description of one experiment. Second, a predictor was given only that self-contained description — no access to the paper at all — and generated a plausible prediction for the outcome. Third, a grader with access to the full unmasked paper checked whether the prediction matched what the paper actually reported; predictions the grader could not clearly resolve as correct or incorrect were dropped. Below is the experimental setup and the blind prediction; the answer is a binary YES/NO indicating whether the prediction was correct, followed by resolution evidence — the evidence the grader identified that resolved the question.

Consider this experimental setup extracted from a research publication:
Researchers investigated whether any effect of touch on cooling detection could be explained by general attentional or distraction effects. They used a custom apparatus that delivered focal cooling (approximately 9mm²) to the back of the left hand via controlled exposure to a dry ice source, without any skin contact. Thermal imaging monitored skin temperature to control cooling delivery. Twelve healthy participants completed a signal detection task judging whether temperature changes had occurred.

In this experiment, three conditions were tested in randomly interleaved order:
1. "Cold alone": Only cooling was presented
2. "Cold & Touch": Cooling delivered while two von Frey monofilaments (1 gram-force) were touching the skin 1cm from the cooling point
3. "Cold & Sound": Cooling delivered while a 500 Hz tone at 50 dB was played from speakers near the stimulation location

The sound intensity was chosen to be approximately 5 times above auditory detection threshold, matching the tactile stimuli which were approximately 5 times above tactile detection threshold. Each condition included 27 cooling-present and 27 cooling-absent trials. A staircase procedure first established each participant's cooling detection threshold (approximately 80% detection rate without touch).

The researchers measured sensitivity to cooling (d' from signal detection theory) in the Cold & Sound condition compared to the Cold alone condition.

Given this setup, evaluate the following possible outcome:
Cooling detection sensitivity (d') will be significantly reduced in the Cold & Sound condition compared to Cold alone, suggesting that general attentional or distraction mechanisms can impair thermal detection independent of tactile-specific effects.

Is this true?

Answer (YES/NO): NO